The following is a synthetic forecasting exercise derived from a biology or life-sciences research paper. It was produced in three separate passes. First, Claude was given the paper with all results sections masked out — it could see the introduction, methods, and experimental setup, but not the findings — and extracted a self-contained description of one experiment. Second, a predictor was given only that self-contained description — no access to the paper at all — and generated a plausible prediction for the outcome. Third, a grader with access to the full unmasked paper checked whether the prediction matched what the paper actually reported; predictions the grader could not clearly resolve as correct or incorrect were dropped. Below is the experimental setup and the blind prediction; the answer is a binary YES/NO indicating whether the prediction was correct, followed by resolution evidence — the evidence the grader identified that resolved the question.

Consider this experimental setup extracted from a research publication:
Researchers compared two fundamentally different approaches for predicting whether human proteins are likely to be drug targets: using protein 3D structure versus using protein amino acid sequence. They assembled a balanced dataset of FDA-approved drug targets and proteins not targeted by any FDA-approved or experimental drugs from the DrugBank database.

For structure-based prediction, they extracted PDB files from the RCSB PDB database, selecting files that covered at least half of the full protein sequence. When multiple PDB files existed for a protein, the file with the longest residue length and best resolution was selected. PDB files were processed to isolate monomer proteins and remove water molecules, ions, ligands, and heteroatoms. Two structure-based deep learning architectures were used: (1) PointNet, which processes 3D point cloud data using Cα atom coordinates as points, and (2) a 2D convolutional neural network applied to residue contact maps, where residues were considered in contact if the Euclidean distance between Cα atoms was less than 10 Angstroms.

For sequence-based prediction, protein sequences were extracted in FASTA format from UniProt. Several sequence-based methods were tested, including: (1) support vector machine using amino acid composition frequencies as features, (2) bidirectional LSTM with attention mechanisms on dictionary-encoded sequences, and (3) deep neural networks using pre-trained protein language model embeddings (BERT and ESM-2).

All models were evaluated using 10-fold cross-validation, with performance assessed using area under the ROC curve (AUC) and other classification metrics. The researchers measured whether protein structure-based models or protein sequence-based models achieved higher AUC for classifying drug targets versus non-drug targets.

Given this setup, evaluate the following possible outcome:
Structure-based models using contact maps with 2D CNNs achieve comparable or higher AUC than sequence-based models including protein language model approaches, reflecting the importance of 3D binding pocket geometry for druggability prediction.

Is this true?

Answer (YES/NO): NO